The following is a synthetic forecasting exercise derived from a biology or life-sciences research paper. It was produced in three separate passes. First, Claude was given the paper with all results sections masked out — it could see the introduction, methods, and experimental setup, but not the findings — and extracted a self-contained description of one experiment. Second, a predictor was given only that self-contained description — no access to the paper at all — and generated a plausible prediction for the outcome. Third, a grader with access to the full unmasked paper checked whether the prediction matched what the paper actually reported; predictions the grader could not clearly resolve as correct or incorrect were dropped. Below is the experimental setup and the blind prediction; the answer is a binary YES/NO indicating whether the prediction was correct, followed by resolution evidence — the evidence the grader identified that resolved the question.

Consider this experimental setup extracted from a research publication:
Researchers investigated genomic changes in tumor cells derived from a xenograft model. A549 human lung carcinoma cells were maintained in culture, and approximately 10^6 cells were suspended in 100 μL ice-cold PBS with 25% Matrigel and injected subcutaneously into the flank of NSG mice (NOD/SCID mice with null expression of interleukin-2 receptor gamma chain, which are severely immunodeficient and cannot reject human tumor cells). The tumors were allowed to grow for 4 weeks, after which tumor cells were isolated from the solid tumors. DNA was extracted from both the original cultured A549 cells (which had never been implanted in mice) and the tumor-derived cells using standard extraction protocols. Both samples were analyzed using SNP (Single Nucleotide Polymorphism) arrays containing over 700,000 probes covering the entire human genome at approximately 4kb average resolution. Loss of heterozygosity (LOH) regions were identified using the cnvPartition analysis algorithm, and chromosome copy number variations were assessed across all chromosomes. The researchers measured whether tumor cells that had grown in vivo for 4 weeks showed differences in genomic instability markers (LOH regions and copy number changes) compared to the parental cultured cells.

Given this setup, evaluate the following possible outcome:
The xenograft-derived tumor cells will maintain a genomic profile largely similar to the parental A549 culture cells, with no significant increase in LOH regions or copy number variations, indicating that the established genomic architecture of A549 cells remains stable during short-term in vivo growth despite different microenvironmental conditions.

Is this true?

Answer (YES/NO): NO